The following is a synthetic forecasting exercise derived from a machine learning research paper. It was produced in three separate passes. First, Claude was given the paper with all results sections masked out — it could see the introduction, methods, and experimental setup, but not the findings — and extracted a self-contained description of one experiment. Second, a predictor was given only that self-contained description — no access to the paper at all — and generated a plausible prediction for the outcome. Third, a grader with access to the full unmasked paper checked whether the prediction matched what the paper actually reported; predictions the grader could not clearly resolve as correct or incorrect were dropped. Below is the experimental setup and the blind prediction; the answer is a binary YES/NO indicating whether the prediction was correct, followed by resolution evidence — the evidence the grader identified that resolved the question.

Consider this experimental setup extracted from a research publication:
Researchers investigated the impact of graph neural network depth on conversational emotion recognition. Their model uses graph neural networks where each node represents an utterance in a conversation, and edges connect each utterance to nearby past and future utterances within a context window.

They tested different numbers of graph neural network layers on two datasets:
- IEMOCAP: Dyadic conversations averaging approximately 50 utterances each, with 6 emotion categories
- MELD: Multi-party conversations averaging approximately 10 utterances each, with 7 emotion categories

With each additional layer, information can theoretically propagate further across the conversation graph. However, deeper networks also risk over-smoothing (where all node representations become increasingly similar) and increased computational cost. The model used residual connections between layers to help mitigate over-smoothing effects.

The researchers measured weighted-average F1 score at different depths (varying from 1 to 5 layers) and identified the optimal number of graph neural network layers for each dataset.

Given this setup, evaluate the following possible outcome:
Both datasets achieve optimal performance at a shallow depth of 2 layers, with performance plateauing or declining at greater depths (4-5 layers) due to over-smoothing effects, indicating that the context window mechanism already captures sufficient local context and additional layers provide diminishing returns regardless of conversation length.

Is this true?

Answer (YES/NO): NO